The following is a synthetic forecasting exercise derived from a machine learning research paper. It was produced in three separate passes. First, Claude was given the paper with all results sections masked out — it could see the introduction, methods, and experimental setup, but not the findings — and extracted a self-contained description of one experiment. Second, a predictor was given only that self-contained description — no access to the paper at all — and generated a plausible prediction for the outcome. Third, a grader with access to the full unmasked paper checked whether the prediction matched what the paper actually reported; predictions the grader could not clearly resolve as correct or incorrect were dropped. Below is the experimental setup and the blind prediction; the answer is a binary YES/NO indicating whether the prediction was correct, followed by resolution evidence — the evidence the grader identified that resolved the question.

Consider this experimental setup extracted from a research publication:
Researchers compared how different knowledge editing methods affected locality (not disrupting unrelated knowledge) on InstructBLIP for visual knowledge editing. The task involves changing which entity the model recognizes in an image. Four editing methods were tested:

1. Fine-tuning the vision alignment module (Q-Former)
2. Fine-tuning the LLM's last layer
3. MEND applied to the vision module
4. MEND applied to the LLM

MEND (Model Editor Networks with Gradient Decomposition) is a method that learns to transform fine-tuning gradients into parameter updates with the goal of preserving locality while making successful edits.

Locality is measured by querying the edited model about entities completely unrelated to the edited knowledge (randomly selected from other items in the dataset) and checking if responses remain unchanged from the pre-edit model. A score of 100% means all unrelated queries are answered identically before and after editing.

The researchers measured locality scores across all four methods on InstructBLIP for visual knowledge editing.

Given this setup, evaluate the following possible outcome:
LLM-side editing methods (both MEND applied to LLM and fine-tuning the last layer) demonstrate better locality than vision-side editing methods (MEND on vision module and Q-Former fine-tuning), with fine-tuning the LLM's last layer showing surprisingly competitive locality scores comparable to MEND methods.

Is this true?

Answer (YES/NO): NO